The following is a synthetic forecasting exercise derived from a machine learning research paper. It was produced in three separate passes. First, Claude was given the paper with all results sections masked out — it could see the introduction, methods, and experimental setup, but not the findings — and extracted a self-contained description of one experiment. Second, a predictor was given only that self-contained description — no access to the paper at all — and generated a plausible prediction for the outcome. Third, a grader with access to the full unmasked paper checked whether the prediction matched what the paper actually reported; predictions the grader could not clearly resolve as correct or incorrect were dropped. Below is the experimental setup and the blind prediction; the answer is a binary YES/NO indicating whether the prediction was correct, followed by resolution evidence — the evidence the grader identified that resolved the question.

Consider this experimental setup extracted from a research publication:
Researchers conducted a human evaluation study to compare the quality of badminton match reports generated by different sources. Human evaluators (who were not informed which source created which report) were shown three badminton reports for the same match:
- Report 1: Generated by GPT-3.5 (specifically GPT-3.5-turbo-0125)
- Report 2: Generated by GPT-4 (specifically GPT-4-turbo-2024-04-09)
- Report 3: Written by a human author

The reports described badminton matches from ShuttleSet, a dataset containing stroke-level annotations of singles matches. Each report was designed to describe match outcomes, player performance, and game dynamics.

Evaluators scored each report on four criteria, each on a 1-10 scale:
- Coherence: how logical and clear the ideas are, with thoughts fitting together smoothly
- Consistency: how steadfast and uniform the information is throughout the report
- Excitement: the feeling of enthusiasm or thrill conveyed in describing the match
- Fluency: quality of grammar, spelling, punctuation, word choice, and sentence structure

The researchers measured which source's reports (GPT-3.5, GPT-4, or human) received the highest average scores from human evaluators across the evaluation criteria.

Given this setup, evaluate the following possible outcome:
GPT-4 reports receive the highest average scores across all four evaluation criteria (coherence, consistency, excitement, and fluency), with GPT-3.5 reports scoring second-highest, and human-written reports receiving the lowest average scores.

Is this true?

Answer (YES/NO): NO